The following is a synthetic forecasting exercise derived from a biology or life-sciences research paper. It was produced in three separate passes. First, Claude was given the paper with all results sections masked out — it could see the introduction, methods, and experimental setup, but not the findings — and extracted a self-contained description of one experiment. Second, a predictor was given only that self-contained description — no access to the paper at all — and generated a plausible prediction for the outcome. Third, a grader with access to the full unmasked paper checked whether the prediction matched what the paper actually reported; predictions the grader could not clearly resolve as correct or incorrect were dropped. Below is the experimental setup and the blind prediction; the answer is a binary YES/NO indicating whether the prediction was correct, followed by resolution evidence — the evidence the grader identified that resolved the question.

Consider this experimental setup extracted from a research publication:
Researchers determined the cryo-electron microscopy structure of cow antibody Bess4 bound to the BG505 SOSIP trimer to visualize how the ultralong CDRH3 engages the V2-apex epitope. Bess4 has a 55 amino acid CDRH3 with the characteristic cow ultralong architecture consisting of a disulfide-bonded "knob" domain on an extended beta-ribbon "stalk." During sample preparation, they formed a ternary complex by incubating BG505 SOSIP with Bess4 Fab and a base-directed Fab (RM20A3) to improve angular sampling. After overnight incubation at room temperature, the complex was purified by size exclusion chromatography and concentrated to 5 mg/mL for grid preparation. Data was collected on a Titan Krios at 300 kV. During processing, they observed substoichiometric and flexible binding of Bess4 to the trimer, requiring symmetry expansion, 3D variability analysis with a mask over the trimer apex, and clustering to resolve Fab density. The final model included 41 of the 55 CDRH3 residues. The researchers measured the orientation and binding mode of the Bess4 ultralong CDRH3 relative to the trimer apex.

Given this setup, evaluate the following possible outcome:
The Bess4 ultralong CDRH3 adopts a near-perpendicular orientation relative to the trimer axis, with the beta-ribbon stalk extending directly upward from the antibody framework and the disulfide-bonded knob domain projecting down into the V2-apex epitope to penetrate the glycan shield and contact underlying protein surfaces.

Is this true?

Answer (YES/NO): NO